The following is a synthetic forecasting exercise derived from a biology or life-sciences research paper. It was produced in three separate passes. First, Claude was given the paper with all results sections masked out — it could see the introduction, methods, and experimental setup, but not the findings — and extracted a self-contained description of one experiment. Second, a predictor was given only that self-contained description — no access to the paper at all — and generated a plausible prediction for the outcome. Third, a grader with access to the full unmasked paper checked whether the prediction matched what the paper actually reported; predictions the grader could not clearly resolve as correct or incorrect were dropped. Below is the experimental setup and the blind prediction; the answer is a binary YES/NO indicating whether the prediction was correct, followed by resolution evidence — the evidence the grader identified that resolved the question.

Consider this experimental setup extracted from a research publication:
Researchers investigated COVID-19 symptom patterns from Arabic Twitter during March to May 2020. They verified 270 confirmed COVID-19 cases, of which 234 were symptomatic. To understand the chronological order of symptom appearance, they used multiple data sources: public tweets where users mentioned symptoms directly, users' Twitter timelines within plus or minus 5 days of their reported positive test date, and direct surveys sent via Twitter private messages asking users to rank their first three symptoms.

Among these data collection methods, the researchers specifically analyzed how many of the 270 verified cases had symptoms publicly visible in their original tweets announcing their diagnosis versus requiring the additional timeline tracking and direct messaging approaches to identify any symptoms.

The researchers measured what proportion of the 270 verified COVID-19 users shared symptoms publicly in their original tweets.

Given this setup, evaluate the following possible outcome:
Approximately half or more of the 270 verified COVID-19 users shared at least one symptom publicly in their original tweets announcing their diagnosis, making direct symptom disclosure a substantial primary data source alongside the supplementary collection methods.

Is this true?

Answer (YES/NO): NO